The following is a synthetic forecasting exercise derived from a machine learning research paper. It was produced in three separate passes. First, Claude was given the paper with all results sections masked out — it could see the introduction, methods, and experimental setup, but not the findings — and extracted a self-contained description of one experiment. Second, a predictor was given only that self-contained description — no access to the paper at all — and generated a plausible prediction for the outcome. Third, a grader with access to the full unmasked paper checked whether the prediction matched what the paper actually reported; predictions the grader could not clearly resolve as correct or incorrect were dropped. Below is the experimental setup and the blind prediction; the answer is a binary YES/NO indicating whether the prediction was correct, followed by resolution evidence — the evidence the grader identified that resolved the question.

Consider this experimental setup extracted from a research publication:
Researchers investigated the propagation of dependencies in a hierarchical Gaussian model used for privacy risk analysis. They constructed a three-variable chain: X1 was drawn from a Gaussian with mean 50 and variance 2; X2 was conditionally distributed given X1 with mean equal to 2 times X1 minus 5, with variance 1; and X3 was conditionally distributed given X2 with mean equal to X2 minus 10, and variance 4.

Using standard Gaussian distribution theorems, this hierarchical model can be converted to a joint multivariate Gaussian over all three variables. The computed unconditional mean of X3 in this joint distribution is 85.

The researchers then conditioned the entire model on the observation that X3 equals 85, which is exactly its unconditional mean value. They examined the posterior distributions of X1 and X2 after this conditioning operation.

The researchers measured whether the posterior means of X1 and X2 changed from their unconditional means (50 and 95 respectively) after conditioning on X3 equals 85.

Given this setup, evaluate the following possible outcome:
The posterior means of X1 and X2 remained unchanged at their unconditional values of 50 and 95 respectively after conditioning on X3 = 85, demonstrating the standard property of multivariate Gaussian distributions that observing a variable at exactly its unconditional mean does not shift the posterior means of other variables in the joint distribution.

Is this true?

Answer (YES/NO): YES